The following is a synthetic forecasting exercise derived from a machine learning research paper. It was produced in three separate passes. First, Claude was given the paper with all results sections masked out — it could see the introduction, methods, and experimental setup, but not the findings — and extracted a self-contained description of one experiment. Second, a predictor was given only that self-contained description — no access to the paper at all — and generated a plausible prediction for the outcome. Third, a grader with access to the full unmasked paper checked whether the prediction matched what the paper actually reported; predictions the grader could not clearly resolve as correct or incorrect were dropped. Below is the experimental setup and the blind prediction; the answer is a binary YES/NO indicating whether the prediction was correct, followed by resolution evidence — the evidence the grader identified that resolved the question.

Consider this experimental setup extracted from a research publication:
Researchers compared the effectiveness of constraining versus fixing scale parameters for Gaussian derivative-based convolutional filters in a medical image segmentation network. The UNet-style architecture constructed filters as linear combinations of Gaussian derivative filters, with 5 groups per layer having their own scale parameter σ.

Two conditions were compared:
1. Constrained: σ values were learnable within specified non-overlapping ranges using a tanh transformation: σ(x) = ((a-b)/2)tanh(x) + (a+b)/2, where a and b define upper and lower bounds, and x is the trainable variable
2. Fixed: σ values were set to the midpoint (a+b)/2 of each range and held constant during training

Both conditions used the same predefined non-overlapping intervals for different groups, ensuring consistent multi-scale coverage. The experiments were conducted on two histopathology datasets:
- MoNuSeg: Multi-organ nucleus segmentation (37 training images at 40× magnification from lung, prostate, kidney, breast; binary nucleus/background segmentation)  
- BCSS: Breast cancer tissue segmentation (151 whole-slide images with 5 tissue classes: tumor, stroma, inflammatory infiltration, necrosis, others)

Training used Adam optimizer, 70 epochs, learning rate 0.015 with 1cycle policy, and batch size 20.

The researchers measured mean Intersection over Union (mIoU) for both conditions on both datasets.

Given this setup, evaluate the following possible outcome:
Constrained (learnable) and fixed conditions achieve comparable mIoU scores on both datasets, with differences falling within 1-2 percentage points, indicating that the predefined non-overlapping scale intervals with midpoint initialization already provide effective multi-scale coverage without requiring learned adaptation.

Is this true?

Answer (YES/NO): NO